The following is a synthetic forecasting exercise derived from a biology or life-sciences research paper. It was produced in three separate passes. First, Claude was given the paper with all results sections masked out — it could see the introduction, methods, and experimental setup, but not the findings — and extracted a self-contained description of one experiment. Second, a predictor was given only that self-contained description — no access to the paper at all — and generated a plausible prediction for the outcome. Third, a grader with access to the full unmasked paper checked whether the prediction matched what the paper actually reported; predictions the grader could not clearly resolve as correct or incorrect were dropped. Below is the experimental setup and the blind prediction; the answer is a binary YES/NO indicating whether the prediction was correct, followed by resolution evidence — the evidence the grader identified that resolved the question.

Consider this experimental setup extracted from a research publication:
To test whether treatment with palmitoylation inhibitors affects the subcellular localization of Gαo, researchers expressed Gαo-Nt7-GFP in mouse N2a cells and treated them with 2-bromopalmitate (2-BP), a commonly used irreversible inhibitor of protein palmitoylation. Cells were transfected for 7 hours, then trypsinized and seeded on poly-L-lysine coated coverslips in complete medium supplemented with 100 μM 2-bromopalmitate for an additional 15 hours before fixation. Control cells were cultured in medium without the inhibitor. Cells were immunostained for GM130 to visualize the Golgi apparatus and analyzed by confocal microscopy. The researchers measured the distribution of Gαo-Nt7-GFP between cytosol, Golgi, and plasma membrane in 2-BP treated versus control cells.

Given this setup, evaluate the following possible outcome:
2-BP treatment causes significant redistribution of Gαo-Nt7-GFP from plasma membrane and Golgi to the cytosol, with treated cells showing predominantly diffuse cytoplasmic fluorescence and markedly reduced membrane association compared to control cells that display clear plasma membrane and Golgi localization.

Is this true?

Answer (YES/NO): NO